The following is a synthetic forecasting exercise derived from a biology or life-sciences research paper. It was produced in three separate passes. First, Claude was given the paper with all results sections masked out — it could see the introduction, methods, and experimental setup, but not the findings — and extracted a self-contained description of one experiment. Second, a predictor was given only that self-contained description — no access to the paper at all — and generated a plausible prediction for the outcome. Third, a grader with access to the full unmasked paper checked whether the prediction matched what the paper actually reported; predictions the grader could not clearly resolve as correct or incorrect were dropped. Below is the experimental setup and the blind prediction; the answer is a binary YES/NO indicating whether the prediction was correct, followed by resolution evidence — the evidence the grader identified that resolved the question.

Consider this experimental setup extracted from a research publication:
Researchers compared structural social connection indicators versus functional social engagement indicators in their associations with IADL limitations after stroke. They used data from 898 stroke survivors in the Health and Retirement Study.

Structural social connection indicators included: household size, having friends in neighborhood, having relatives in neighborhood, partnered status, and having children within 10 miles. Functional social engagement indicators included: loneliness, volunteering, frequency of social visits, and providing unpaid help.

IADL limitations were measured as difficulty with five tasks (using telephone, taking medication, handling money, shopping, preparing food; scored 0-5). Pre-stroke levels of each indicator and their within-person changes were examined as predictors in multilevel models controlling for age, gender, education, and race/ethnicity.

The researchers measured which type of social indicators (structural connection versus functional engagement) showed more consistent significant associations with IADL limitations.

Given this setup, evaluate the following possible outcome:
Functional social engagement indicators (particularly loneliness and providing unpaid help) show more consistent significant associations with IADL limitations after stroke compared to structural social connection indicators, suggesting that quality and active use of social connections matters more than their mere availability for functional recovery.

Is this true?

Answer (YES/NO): YES